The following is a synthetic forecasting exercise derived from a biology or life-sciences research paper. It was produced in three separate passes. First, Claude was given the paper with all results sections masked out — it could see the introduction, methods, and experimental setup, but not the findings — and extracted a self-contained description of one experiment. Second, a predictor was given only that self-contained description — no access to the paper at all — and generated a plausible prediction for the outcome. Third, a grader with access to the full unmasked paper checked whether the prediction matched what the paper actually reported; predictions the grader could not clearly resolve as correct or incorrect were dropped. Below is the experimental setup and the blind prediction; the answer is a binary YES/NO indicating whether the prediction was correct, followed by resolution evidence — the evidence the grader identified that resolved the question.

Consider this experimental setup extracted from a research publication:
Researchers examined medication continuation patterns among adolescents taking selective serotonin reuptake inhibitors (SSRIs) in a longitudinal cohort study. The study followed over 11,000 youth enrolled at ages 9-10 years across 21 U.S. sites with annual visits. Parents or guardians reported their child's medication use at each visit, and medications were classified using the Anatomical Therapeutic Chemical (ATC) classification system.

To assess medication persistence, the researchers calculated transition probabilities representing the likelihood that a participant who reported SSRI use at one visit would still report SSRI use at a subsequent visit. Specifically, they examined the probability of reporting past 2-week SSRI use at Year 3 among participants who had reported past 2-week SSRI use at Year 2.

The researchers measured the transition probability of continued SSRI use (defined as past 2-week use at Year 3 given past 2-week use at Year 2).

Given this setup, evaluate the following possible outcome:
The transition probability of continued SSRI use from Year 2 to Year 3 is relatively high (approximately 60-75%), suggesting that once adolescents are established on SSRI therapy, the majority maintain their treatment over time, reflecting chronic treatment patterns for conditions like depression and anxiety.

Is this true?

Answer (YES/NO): NO